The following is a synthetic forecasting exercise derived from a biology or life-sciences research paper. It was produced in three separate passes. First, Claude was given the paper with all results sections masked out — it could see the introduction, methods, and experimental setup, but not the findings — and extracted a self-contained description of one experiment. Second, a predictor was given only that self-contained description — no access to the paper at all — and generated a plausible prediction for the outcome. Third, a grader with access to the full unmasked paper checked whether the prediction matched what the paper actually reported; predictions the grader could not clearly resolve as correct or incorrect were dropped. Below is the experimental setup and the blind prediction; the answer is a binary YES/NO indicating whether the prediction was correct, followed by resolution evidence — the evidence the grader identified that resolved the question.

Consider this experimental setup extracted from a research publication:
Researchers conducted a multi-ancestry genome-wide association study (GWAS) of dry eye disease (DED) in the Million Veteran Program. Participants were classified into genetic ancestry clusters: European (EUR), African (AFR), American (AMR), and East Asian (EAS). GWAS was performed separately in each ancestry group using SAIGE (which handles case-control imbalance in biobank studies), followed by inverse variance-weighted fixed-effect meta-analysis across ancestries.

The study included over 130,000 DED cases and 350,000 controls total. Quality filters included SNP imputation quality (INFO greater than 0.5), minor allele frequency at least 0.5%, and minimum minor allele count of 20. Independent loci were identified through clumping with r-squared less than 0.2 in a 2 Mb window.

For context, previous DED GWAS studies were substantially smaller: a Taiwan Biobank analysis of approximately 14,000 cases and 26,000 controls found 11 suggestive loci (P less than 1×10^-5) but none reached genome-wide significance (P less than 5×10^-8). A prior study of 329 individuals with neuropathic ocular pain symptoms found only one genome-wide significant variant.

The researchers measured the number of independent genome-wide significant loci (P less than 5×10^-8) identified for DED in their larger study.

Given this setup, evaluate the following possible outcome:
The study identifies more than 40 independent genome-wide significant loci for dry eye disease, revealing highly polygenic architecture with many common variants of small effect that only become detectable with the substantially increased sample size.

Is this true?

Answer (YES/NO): NO